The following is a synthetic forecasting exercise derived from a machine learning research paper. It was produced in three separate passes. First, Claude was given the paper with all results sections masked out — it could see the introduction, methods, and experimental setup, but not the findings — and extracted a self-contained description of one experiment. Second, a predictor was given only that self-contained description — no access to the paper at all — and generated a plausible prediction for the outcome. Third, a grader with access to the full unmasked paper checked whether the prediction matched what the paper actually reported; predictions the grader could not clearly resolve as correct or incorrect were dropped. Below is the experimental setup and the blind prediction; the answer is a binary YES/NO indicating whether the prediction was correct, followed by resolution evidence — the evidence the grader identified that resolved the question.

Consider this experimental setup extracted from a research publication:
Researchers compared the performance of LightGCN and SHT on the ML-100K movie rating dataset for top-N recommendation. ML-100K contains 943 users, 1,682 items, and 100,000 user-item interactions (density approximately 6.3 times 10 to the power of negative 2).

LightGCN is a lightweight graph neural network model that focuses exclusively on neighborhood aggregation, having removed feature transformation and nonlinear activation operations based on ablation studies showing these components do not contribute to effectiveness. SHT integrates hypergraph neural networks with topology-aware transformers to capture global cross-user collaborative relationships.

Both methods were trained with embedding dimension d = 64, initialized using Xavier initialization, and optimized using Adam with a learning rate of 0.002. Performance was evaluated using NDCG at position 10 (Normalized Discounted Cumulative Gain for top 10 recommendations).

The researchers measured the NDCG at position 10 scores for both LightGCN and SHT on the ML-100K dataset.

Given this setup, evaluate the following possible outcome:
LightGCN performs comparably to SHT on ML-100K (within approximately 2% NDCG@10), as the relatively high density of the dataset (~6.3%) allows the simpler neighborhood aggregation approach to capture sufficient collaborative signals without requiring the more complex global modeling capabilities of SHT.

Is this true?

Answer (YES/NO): YES